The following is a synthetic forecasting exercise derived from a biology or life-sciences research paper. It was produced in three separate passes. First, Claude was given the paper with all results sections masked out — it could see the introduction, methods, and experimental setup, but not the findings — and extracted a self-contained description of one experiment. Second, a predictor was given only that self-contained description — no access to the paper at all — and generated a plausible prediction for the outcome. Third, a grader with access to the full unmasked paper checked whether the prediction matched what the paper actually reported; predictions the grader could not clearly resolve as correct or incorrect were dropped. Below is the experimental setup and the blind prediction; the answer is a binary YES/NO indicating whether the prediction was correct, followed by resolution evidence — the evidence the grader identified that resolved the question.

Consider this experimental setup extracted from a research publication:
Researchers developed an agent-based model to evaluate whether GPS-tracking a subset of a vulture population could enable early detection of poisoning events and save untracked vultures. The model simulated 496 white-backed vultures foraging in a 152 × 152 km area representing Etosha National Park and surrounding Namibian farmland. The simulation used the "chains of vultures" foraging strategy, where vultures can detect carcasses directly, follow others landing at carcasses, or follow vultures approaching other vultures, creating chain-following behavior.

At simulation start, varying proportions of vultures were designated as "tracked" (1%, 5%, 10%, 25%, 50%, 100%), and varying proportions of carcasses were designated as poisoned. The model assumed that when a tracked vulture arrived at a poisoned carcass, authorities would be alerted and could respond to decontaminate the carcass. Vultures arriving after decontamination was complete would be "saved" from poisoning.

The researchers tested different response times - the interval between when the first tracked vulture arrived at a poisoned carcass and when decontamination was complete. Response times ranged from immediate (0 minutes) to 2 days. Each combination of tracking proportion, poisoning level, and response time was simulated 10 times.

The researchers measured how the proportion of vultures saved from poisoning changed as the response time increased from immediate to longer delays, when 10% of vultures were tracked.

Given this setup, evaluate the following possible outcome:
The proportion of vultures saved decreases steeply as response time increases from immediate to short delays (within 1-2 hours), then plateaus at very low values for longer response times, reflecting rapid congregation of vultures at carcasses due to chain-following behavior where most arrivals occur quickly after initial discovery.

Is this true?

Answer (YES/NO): NO